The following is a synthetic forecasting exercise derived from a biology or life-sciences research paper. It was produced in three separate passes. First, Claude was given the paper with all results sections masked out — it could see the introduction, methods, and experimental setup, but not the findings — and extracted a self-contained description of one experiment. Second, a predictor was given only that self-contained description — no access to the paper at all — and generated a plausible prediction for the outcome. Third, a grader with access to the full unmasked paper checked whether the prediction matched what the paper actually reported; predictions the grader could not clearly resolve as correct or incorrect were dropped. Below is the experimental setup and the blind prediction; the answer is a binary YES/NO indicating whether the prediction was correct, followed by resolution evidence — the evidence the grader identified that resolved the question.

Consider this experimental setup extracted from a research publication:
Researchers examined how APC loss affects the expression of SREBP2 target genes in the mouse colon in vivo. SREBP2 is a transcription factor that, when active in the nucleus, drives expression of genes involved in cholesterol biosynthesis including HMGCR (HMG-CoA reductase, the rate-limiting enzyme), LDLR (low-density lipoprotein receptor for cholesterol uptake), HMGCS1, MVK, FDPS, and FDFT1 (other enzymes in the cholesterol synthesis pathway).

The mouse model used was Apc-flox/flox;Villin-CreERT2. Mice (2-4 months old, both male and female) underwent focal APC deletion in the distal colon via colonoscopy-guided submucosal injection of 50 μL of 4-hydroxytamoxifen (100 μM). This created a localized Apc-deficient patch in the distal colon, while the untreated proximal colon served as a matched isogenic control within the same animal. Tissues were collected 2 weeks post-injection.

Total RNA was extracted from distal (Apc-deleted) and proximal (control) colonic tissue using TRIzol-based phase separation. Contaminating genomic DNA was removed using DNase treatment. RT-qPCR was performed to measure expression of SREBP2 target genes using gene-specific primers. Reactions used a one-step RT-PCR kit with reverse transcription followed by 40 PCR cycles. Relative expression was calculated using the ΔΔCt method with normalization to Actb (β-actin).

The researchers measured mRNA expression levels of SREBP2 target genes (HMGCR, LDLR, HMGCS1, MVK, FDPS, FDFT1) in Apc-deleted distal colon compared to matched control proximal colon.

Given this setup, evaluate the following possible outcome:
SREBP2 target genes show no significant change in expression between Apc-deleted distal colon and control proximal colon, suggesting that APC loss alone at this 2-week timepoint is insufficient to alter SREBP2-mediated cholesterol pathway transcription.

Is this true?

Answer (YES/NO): NO